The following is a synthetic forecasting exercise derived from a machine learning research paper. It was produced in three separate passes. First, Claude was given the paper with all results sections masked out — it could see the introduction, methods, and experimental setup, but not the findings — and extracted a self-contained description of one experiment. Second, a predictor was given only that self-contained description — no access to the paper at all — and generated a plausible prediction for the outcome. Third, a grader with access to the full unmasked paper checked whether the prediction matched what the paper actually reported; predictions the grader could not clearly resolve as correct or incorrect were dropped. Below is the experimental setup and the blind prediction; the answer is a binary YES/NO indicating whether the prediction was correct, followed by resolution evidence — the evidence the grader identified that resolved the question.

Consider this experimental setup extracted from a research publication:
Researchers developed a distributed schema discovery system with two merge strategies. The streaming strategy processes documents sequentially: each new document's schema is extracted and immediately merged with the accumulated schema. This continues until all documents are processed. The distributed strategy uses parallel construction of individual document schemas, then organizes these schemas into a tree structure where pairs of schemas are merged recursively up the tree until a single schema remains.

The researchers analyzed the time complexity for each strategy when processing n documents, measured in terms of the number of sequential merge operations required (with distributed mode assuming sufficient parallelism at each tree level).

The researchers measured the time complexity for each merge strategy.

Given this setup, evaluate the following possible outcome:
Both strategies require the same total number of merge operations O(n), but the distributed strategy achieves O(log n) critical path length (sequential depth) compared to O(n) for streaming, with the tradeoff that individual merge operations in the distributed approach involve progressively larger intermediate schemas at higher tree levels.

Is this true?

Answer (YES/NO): NO